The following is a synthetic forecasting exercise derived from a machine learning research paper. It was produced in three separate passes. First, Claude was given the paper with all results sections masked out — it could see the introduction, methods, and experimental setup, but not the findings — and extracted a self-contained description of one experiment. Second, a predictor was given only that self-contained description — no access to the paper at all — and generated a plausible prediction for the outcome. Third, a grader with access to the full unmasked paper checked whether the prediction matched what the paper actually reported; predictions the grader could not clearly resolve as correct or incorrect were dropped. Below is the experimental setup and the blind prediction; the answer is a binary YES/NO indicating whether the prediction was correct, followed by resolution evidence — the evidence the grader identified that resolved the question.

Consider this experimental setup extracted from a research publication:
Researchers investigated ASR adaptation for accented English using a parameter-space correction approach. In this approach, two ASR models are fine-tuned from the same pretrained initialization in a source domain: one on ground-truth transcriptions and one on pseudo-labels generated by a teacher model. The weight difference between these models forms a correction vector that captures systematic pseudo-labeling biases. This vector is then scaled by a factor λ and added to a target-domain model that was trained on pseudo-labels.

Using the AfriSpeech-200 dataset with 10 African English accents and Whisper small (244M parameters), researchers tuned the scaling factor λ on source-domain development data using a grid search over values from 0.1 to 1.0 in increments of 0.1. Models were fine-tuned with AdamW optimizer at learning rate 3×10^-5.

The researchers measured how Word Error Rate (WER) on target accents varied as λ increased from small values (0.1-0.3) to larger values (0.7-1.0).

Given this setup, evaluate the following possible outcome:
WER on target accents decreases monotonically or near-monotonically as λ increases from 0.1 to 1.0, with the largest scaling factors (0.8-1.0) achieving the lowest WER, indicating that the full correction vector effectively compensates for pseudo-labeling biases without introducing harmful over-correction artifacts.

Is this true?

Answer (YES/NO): NO